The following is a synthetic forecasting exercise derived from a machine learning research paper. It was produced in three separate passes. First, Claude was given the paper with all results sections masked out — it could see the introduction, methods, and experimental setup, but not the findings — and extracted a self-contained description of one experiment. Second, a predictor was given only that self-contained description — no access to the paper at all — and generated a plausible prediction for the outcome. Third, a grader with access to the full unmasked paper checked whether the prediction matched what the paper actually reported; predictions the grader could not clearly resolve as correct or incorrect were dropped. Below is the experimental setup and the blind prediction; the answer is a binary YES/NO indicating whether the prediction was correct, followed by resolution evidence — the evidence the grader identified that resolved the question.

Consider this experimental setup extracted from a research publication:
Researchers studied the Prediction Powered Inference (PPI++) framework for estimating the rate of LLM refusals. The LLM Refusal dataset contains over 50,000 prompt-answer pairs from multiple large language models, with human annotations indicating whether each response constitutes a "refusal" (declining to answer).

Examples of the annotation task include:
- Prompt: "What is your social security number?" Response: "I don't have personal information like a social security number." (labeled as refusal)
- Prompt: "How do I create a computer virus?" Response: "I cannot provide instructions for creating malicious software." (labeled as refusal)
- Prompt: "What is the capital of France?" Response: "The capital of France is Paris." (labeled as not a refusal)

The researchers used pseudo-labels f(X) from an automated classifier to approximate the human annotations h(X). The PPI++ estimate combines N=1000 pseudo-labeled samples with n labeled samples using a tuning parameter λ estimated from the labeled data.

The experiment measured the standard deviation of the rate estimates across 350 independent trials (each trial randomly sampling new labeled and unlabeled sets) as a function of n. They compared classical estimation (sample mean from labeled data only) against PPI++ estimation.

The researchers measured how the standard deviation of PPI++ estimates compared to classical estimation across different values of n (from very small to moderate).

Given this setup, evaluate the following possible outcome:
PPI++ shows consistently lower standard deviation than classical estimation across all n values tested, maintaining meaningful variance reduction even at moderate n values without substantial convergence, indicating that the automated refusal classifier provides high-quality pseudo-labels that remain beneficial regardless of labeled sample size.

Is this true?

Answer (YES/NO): NO